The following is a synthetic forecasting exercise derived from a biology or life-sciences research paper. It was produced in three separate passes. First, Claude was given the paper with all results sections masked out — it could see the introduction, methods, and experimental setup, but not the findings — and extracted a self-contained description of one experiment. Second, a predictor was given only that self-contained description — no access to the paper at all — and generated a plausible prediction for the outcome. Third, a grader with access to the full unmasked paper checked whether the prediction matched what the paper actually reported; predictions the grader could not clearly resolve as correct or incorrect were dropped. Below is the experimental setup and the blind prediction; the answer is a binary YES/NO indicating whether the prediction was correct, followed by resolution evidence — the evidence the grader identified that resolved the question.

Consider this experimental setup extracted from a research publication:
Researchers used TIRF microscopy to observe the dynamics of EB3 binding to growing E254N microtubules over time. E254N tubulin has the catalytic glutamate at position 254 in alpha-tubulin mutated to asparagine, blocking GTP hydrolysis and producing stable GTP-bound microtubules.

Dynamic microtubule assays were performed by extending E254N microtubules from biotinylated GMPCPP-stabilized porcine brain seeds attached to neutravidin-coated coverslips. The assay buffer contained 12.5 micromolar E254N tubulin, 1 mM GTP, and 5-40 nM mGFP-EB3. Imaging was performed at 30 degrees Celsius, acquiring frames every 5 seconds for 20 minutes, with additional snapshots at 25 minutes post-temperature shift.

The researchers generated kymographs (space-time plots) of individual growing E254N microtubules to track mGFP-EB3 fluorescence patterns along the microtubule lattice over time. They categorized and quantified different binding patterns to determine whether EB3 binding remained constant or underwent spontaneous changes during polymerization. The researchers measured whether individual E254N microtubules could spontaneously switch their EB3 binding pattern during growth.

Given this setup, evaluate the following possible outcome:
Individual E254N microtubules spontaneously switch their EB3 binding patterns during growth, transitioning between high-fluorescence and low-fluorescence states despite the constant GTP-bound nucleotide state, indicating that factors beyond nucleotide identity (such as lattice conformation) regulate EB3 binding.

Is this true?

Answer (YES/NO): YES